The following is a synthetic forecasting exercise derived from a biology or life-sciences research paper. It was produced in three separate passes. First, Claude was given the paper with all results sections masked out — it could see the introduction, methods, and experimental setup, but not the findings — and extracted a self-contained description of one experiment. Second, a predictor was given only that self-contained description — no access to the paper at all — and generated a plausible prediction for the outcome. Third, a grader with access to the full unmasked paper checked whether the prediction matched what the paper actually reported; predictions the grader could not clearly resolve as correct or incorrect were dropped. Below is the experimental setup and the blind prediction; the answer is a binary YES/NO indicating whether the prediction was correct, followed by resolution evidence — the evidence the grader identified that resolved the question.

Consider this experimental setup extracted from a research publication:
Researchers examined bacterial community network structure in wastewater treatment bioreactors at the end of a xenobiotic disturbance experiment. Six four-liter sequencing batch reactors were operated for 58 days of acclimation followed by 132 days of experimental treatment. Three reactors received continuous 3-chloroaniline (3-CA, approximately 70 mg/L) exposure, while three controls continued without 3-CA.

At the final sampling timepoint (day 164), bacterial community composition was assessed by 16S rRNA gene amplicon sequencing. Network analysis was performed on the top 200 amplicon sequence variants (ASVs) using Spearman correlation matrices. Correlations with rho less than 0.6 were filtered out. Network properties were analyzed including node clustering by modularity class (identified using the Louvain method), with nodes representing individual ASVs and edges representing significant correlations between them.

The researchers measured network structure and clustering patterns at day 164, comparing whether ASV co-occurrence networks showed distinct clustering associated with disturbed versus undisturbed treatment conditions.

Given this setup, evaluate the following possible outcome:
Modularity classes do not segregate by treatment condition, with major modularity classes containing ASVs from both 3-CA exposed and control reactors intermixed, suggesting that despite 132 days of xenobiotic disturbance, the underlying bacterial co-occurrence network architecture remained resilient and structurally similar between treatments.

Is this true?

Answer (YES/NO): NO